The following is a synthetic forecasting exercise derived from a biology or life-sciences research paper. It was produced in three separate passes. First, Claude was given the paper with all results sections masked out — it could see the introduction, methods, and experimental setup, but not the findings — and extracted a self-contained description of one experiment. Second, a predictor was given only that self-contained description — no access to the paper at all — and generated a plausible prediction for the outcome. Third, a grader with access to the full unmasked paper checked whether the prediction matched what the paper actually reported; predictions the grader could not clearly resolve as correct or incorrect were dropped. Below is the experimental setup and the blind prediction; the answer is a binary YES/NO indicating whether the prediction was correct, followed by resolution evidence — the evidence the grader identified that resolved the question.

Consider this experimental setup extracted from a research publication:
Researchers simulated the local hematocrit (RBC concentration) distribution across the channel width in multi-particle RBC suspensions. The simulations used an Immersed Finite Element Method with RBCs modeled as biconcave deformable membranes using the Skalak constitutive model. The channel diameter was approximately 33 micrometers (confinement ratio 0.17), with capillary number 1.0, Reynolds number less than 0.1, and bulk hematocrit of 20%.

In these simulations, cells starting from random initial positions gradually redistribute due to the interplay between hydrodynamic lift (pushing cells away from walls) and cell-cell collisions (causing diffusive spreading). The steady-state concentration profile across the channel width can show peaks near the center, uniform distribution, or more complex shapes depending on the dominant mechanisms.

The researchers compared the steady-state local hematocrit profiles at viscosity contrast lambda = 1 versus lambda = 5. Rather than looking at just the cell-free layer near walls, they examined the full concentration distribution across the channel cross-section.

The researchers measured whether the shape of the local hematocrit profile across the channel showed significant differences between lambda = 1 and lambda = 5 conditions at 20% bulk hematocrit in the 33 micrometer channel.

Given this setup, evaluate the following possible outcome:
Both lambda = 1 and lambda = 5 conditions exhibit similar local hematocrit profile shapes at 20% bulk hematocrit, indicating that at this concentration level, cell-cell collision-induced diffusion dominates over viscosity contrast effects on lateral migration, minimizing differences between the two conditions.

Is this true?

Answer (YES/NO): YES